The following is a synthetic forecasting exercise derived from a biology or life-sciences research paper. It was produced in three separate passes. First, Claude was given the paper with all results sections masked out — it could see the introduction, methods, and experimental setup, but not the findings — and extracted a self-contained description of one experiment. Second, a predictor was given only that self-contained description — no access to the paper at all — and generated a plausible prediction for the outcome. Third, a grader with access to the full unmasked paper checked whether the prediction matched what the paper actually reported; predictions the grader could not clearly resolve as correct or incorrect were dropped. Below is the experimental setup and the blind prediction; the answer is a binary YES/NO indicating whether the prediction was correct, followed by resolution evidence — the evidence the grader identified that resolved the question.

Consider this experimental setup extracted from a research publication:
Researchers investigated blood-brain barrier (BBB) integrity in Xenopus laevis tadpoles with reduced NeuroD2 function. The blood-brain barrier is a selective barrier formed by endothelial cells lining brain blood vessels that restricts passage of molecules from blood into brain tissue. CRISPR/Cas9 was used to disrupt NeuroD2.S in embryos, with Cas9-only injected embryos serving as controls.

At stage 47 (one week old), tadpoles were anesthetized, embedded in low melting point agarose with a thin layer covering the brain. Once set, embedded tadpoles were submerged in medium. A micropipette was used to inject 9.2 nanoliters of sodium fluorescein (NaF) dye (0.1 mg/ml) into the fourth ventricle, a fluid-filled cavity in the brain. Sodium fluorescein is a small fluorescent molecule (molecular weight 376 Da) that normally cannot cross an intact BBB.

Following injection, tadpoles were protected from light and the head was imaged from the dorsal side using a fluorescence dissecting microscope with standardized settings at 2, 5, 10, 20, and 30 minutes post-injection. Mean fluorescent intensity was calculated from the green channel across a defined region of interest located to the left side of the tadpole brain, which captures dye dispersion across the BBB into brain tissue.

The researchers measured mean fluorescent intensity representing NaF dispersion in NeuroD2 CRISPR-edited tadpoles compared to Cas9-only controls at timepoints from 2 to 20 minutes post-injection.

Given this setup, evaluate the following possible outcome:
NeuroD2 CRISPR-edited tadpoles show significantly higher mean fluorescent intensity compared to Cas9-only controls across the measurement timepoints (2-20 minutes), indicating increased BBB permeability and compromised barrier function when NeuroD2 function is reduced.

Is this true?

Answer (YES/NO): YES